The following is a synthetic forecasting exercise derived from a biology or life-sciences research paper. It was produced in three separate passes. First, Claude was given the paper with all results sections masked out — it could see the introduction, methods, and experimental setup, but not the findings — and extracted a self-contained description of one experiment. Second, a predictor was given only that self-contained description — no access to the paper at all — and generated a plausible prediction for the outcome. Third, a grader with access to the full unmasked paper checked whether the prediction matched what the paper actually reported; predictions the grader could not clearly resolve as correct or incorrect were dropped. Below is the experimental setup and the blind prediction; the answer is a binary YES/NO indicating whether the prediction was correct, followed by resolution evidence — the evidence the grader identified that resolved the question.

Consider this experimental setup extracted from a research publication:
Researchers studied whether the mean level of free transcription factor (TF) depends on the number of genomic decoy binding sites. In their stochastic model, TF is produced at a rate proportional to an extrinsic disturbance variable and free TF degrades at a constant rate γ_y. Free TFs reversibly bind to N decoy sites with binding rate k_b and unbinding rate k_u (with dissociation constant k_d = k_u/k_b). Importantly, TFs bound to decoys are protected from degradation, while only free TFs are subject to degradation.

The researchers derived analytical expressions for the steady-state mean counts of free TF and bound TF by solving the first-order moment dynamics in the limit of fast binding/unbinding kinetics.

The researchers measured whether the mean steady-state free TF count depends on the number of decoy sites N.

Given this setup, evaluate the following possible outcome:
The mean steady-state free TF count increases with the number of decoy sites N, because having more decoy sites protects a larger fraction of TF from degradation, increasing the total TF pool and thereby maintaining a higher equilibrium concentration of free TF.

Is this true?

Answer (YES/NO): NO